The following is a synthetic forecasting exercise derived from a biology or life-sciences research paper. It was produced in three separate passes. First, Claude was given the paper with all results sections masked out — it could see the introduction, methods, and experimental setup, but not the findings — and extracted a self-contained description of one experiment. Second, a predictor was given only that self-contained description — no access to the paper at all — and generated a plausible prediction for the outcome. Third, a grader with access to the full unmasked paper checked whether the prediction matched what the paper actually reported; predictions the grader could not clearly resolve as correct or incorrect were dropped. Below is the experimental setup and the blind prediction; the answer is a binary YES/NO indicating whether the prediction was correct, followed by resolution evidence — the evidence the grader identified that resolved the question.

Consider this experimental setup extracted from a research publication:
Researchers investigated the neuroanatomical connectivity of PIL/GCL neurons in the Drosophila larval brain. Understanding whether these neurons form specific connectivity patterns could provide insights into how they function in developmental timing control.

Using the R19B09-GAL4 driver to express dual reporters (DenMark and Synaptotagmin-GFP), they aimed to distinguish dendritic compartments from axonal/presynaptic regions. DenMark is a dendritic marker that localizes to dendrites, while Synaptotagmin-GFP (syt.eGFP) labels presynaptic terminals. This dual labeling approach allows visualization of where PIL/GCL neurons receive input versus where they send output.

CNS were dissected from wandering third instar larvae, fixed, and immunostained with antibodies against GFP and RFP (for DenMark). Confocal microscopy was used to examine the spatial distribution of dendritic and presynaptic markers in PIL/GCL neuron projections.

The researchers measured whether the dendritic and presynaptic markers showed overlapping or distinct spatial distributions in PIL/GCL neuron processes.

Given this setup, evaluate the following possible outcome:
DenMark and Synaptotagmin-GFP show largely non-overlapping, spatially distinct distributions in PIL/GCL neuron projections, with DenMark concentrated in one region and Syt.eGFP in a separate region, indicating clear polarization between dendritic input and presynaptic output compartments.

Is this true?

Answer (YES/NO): YES